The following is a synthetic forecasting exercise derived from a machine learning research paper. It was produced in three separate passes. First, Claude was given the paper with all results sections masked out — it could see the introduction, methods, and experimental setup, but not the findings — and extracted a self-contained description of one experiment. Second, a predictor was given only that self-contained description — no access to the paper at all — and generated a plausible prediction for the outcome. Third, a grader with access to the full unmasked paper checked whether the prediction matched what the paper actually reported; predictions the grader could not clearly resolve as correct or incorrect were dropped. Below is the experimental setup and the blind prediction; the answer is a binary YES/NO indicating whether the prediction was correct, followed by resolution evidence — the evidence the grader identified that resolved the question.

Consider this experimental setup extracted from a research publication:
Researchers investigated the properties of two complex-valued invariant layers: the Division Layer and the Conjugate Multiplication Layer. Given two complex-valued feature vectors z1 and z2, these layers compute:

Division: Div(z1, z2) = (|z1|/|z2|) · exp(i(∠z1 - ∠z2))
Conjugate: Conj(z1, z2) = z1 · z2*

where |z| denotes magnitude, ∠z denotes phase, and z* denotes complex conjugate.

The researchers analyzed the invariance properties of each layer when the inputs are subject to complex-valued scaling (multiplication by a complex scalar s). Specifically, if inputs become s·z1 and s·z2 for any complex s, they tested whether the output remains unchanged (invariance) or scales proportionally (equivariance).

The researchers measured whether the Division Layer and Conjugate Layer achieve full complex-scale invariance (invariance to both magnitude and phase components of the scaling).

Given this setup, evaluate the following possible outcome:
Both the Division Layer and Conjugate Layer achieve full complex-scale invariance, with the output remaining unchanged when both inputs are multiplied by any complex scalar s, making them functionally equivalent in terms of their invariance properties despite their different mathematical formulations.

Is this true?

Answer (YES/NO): NO